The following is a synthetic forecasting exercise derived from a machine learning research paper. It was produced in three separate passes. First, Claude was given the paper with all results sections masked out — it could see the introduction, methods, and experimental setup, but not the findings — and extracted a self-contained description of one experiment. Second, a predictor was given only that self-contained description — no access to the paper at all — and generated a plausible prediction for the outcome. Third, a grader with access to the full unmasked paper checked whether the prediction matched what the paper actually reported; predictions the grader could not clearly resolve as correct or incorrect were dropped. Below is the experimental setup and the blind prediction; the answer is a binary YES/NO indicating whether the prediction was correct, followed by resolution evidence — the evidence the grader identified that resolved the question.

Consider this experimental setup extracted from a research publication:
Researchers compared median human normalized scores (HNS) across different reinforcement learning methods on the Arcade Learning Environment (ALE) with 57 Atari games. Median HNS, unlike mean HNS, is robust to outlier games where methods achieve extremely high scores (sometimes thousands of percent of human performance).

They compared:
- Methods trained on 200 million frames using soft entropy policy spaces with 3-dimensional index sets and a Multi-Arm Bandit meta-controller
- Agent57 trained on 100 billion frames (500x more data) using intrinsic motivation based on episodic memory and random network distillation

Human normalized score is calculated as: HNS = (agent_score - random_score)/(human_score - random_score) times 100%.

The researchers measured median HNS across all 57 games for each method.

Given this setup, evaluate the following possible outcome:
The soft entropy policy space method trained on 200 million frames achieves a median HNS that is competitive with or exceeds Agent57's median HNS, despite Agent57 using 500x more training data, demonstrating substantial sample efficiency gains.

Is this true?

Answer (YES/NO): NO